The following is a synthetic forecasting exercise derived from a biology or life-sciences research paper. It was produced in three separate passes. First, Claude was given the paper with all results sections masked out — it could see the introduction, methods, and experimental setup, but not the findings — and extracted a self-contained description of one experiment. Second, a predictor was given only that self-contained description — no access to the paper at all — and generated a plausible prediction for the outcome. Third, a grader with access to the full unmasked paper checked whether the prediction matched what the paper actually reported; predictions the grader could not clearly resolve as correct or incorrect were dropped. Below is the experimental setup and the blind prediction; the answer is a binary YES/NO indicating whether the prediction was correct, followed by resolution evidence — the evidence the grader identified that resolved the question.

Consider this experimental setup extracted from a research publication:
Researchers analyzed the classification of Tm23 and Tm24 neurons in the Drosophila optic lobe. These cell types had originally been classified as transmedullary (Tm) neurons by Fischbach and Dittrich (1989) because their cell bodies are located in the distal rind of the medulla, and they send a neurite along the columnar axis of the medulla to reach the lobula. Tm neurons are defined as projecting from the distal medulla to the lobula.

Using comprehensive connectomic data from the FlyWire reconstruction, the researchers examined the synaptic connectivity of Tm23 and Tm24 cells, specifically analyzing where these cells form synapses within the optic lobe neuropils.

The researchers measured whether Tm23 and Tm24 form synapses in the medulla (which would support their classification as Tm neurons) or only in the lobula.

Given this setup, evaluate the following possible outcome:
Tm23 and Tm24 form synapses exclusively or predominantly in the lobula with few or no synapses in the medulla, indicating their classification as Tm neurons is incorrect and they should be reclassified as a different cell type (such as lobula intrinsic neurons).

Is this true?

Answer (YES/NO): YES